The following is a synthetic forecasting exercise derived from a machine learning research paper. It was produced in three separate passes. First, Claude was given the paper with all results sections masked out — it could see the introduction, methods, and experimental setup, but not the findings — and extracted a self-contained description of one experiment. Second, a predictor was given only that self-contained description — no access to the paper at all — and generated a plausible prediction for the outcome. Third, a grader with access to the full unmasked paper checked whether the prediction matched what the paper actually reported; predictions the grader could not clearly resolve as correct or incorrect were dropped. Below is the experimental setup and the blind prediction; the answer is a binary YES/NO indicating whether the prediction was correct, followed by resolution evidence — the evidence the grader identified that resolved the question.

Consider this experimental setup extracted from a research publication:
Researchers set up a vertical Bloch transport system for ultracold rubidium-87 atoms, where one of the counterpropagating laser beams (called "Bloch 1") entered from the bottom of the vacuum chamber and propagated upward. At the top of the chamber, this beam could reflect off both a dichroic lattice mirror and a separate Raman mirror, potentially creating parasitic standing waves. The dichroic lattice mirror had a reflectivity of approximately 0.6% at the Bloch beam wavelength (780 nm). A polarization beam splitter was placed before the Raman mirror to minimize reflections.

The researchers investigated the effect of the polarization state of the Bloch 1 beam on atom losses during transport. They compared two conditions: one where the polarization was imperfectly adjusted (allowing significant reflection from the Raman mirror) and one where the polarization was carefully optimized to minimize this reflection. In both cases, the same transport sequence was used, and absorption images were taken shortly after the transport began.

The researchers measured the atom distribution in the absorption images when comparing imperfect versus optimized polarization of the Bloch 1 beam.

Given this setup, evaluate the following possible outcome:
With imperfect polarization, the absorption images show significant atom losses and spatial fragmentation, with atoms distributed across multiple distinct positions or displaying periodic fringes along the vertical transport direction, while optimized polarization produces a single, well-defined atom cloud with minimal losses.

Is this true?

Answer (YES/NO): YES